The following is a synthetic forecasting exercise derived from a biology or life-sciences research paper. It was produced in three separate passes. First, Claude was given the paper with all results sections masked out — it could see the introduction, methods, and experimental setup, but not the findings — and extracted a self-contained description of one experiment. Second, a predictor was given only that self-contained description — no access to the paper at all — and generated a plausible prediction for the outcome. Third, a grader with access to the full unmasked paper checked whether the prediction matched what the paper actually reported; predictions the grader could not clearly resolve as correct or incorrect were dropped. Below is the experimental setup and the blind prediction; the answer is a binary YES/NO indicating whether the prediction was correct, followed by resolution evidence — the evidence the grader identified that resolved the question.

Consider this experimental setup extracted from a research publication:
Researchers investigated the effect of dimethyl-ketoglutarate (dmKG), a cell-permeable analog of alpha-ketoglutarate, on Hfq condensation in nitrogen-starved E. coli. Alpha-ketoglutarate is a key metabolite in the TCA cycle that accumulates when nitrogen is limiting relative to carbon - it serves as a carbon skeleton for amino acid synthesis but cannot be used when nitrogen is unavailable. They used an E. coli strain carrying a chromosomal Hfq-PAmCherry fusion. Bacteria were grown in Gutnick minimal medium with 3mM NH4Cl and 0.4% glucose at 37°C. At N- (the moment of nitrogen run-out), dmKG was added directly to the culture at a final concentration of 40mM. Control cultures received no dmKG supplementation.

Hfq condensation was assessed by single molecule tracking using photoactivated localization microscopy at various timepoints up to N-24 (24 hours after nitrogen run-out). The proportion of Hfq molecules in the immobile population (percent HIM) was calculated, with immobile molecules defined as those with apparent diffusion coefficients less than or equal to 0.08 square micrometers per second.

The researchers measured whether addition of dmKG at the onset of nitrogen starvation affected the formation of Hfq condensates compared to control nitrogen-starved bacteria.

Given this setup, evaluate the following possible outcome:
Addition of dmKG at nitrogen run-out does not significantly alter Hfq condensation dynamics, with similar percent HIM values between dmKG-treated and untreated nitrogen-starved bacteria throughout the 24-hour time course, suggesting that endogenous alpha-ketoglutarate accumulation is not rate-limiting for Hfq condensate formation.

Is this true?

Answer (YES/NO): NO